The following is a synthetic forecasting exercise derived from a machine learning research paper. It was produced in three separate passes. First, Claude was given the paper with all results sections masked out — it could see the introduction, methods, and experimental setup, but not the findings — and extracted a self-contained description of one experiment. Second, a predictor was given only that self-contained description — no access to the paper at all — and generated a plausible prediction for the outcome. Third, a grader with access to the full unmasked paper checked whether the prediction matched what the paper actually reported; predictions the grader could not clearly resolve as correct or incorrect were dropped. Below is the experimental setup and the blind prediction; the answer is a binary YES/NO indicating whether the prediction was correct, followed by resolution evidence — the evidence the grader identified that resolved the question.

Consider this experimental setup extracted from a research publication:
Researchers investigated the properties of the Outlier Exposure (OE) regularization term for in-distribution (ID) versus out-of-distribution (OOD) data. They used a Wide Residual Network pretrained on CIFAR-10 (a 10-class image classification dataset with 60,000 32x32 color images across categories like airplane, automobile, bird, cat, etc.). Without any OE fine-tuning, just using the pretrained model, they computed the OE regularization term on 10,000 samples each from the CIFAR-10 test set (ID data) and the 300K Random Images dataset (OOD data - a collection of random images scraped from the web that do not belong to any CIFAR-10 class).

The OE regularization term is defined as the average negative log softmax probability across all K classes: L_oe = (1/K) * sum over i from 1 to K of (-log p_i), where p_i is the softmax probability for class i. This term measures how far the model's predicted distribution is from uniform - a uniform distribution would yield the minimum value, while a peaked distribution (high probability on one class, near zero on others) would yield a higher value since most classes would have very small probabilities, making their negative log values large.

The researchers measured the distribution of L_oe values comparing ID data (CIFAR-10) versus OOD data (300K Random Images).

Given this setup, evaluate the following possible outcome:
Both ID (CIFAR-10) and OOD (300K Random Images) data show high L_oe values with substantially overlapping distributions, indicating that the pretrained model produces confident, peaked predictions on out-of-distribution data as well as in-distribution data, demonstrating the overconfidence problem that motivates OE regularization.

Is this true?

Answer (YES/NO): NO